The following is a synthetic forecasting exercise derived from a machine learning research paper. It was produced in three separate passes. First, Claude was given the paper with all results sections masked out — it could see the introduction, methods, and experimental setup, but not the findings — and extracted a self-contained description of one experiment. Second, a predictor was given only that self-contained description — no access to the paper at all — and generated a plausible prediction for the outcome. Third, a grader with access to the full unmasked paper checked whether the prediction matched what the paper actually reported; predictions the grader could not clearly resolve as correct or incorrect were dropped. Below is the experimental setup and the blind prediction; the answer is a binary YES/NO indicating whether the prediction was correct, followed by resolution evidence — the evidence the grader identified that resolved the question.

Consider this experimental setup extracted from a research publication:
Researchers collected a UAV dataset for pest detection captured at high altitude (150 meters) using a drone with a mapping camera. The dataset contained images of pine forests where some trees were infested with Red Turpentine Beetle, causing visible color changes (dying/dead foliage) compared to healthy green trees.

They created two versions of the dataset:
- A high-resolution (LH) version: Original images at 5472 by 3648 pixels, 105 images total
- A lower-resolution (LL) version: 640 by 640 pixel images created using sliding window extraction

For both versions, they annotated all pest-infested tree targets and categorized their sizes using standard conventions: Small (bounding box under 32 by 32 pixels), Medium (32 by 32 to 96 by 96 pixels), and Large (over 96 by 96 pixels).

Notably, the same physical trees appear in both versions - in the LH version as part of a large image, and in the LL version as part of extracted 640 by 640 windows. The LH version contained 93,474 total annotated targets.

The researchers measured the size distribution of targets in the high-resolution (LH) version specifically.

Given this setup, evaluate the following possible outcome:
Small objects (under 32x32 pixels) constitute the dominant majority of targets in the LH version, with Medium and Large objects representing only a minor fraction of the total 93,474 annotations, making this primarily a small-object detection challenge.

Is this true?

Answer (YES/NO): NO